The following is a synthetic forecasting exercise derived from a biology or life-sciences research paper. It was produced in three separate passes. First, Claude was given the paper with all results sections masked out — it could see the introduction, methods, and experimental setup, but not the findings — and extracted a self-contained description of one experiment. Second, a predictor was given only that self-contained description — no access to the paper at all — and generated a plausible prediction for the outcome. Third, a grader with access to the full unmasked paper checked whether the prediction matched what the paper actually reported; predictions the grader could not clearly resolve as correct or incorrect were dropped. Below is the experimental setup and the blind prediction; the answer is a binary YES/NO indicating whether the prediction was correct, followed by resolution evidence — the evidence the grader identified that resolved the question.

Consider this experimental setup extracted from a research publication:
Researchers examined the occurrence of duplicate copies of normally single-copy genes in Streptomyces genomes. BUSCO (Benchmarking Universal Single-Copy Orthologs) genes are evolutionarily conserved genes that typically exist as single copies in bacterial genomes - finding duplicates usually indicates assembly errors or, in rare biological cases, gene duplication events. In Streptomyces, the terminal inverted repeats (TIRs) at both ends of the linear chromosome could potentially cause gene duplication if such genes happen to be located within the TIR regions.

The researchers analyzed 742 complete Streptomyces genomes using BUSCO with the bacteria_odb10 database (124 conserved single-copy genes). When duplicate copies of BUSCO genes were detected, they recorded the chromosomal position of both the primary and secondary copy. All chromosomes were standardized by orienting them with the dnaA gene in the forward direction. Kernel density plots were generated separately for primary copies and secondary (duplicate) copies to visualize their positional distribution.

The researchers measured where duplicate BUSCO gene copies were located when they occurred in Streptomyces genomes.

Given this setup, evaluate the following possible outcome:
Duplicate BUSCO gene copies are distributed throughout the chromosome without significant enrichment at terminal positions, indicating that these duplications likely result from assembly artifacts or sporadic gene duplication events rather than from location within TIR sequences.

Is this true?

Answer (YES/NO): NO